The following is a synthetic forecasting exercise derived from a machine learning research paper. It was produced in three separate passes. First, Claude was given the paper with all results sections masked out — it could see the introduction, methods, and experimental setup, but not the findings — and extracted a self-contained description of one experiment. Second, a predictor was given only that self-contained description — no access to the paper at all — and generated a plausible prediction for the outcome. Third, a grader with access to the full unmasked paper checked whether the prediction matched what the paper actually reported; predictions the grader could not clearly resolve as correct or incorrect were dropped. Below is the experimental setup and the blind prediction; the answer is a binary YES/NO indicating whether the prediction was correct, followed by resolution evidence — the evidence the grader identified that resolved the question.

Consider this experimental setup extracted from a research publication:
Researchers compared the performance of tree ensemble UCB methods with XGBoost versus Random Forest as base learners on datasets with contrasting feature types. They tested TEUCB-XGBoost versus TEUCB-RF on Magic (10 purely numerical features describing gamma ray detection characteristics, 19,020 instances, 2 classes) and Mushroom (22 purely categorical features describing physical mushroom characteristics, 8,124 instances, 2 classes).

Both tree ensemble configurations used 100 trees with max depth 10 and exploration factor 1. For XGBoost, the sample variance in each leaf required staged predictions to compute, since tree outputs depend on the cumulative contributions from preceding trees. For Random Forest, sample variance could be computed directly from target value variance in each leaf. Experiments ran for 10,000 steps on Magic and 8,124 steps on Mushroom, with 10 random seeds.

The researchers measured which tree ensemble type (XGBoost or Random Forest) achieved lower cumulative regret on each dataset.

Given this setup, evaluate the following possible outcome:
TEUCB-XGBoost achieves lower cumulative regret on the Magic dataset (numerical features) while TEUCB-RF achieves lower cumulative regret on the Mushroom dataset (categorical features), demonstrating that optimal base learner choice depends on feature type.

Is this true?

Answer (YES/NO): NO